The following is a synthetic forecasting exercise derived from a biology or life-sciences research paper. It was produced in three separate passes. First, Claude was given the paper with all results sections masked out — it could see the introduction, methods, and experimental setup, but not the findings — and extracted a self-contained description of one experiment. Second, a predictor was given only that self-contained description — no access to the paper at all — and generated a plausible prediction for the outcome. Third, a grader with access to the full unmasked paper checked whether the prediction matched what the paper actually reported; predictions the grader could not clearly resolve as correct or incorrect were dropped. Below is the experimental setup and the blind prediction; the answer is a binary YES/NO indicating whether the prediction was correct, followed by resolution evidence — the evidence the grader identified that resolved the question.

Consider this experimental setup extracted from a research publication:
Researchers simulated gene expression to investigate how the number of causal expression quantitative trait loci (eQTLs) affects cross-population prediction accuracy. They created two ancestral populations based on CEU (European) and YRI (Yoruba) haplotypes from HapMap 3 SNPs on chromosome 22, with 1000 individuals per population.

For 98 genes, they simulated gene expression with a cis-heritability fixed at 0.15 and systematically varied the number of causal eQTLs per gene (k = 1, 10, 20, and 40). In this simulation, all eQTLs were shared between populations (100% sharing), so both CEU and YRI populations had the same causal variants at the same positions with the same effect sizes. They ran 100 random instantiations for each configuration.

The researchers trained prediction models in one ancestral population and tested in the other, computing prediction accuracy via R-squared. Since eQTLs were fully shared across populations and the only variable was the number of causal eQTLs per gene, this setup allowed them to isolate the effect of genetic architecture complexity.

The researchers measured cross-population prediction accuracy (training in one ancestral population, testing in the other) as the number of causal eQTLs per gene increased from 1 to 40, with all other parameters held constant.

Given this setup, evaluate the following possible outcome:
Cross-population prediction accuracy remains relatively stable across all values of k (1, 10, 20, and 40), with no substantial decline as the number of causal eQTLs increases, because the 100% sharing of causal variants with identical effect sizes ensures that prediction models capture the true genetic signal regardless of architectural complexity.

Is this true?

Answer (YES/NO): YES